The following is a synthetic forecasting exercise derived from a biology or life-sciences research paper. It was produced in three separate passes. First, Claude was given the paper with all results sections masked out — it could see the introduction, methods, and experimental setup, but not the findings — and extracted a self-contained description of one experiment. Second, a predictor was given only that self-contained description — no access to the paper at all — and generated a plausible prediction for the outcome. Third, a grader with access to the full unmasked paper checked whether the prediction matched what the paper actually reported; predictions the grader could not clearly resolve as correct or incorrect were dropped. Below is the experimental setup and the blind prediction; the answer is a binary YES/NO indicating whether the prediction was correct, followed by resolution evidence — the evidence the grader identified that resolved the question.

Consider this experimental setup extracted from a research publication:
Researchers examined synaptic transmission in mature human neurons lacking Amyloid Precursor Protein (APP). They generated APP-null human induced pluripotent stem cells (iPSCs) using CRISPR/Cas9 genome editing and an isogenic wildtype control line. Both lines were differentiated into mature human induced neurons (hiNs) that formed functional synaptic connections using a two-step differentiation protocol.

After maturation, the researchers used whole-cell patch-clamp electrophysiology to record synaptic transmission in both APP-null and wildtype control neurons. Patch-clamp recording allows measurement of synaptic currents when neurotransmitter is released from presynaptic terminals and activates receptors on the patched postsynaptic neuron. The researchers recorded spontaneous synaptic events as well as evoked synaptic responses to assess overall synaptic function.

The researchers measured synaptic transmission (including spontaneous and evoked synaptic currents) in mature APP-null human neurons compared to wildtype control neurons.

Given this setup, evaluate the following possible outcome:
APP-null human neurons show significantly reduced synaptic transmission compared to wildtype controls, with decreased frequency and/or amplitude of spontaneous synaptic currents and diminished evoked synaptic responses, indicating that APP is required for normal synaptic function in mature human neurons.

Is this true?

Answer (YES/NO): YES